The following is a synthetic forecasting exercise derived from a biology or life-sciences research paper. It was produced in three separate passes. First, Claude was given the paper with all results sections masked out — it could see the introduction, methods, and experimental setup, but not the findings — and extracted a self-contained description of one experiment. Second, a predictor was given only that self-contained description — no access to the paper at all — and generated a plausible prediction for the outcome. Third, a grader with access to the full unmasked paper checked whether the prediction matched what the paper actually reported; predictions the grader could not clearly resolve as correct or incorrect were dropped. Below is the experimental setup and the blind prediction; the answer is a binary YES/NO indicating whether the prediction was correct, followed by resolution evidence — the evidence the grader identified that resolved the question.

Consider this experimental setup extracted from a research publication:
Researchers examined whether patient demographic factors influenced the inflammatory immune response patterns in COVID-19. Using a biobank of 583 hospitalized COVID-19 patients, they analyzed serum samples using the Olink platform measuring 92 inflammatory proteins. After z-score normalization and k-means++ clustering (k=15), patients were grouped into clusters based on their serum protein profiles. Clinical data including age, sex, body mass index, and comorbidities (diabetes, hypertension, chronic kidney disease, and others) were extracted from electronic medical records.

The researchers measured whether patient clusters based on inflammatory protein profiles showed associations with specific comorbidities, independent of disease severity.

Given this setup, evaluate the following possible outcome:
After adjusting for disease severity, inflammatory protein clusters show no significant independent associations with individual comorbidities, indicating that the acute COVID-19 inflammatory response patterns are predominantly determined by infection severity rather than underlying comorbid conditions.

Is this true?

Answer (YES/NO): NO